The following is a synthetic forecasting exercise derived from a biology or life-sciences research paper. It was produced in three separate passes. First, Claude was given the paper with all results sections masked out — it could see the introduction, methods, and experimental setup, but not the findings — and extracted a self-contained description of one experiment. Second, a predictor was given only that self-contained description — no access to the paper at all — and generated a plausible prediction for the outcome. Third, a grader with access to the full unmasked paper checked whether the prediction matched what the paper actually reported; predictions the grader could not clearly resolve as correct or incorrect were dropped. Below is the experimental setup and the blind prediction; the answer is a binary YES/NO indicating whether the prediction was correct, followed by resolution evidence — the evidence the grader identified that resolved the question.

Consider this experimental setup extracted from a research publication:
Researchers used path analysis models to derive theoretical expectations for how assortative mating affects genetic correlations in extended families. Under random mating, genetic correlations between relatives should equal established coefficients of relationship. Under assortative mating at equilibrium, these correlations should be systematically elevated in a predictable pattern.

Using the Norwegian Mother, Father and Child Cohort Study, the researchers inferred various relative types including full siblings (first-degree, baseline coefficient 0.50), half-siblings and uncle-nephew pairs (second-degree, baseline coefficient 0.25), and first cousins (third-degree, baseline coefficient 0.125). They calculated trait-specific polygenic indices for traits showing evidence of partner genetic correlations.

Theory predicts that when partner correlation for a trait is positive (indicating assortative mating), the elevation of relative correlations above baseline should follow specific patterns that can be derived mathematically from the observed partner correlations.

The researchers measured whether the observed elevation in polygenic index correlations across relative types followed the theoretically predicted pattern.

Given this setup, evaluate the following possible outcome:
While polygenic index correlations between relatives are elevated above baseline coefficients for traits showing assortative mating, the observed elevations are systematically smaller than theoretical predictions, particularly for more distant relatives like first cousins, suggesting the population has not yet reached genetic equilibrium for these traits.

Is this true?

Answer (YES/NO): NO